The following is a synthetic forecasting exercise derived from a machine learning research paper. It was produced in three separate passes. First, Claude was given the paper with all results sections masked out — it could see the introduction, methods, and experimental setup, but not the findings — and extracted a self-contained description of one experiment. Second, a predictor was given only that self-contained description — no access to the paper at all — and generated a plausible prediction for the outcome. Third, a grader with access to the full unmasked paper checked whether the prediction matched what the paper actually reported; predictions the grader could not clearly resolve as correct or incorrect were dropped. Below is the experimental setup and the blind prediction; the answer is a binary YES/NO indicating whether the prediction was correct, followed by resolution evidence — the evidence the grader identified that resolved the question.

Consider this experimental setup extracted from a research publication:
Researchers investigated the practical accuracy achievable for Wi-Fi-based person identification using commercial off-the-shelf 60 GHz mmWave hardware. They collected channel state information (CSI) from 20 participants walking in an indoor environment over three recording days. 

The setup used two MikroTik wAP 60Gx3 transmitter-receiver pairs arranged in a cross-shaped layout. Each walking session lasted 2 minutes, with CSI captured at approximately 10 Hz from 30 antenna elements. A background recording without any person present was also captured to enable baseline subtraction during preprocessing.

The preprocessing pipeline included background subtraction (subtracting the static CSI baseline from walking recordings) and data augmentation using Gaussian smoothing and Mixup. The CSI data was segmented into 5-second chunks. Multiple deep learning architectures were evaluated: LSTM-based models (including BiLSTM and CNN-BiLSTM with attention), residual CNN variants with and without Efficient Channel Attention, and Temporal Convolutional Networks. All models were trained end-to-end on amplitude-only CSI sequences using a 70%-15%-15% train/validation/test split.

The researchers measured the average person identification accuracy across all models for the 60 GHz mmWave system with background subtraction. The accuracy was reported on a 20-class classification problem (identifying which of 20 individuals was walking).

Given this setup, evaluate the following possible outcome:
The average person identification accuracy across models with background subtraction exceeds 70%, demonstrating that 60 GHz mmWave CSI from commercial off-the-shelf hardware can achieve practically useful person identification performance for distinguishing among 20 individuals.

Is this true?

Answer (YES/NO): YES